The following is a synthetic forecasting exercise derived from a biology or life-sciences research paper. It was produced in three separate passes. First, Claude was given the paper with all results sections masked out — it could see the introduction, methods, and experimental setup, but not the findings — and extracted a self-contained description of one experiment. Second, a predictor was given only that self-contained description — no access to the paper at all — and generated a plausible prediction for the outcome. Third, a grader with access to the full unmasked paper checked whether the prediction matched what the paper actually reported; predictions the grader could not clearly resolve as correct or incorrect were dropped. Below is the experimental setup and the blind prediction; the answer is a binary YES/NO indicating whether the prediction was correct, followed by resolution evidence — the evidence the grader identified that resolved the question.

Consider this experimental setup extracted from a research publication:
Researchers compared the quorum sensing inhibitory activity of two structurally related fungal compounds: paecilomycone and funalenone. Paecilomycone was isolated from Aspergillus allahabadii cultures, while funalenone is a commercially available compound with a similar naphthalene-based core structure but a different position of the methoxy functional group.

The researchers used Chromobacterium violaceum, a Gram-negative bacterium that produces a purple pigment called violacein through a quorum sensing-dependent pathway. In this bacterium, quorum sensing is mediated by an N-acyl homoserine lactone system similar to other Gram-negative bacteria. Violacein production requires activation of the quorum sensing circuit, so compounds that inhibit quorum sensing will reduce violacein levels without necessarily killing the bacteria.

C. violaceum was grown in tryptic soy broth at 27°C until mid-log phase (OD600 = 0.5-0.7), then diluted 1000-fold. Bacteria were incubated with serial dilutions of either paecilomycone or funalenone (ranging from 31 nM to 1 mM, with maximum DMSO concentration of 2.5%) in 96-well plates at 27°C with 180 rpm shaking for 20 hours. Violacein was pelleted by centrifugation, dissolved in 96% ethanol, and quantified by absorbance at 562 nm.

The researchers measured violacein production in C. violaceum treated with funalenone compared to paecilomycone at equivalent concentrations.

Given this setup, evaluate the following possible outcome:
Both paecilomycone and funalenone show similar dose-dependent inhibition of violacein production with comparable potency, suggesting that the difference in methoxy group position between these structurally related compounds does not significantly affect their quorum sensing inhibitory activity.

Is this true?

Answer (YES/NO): NO